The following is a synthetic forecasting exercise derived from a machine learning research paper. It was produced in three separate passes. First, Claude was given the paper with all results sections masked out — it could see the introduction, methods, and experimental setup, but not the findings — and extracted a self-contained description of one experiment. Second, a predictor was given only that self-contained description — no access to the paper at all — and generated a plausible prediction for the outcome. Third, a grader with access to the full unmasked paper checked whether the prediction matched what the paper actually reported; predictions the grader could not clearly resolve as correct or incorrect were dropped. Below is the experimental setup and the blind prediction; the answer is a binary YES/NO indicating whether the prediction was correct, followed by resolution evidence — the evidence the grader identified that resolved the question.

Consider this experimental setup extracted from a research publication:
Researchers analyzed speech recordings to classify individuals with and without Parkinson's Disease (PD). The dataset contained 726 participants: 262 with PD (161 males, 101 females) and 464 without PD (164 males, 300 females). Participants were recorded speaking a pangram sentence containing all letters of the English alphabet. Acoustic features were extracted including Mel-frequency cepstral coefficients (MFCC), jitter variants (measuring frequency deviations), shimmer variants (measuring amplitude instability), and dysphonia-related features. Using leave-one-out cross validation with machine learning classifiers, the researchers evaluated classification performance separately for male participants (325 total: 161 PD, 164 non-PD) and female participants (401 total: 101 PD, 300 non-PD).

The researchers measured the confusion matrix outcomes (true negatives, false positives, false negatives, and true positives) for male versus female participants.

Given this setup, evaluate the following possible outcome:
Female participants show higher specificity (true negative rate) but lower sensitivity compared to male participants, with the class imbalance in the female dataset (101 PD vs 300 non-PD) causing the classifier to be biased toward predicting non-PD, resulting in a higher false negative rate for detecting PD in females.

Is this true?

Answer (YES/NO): YES